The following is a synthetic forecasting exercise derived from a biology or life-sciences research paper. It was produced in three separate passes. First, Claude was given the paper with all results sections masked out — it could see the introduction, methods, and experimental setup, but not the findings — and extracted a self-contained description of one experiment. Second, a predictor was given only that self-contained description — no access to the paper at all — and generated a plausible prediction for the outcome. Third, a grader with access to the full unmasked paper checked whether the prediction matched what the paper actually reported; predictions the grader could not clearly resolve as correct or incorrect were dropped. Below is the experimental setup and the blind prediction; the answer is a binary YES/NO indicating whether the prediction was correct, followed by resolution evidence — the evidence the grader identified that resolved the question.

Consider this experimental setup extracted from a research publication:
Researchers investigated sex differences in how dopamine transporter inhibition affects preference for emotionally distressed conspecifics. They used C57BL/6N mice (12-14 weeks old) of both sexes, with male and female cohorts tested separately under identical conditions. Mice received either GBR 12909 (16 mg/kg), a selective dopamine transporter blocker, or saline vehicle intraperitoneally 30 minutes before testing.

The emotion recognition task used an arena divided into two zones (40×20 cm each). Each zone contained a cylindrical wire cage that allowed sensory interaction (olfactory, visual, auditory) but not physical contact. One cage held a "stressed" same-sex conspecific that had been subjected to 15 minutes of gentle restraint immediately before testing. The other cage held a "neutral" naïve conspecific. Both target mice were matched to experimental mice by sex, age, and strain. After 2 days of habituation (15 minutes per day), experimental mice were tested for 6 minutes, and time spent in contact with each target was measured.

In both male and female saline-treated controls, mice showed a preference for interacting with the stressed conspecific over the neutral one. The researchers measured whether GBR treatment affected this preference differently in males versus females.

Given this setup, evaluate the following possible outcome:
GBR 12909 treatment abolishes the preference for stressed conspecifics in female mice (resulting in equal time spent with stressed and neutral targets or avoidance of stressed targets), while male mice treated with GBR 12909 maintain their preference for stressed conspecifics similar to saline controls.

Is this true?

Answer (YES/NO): NO